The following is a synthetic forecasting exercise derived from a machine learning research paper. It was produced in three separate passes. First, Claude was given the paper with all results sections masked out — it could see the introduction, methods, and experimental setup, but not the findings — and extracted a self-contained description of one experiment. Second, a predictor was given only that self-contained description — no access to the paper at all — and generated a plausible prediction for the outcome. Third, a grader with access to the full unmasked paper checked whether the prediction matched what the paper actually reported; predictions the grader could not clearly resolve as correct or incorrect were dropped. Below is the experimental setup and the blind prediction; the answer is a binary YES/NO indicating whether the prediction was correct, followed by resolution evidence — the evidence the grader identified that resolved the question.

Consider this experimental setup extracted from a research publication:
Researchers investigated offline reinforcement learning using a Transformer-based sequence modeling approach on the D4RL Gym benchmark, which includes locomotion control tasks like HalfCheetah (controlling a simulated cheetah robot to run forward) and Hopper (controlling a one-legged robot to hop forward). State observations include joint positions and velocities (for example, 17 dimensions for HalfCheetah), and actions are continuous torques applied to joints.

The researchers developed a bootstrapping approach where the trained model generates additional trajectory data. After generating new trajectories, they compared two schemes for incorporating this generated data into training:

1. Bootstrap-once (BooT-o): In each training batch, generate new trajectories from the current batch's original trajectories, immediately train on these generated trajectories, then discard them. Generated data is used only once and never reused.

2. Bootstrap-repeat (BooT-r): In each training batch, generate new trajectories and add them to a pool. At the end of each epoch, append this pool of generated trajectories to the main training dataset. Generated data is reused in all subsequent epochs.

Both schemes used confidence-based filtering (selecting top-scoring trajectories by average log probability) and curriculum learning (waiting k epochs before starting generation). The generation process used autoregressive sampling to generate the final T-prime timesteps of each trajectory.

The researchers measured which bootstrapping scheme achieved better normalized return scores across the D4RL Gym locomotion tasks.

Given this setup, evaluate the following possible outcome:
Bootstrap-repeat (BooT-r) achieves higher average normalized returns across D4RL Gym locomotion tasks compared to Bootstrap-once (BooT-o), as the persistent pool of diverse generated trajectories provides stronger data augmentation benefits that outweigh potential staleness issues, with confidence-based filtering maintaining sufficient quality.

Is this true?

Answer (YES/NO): NO